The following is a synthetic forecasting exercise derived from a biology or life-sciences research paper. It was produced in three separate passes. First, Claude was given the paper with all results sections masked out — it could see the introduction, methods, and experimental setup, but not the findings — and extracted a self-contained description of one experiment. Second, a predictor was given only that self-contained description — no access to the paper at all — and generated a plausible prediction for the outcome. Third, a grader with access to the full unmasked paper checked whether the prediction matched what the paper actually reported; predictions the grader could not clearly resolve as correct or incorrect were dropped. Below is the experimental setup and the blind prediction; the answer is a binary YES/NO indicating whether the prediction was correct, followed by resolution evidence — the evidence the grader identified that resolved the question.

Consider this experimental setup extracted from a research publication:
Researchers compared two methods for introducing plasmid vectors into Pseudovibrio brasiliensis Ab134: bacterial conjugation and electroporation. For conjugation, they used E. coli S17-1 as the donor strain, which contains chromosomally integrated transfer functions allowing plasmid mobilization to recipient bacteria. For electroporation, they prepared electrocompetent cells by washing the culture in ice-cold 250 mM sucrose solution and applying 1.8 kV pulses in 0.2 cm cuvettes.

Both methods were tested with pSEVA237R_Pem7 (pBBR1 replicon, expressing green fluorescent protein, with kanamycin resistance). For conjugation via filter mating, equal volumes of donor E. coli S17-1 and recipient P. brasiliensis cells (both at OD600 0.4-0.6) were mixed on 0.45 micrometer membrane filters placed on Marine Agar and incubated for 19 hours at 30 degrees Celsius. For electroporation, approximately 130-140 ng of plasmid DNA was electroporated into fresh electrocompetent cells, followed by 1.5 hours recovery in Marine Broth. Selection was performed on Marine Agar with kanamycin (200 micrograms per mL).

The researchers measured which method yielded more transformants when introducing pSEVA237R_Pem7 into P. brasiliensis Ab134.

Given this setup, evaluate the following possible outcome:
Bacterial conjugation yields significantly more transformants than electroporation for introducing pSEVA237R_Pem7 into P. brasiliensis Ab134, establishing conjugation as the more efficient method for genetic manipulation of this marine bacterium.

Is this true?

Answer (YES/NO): YES